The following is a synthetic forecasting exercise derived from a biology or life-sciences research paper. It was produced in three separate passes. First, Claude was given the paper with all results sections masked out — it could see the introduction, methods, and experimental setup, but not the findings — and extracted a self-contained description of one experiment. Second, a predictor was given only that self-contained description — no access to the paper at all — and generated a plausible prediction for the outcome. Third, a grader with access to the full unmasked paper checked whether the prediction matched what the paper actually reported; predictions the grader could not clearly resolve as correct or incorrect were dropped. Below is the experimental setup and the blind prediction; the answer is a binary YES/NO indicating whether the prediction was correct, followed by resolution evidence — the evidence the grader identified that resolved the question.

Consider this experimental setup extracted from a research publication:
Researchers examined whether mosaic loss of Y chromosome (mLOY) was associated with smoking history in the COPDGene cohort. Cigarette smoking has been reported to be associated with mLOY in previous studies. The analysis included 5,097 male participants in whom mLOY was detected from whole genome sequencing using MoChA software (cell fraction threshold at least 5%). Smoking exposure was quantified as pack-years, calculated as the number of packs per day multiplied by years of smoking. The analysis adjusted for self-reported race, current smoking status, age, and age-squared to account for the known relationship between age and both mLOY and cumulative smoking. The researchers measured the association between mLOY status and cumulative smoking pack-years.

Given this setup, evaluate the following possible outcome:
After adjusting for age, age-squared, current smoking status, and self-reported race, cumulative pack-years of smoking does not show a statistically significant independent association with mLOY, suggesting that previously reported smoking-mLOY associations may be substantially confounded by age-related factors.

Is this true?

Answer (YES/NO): NO